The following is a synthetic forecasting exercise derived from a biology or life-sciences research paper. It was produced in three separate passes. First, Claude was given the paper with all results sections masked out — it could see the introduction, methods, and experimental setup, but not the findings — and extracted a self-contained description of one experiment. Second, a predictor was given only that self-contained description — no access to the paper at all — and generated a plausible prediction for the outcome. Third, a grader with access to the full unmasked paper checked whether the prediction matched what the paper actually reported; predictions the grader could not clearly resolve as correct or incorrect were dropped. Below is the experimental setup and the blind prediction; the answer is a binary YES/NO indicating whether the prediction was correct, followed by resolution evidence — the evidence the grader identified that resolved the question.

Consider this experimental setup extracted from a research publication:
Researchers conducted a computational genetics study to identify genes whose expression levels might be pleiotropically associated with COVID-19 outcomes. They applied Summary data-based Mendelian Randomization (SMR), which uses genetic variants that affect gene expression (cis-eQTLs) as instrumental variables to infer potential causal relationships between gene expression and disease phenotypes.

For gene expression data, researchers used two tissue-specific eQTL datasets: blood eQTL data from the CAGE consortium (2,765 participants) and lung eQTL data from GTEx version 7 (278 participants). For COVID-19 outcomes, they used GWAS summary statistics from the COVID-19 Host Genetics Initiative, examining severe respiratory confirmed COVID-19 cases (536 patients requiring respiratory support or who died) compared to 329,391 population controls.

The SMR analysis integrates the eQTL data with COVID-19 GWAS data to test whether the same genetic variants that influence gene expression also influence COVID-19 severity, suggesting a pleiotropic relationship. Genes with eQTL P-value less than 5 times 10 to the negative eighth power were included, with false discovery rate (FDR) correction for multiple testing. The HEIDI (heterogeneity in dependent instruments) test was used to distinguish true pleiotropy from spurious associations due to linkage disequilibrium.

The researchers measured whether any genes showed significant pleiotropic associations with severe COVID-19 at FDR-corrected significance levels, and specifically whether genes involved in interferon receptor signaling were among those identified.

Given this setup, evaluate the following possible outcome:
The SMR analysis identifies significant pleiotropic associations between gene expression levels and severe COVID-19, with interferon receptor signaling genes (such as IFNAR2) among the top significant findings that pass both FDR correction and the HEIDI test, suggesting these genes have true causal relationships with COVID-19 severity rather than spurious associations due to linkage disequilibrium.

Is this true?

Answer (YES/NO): NO